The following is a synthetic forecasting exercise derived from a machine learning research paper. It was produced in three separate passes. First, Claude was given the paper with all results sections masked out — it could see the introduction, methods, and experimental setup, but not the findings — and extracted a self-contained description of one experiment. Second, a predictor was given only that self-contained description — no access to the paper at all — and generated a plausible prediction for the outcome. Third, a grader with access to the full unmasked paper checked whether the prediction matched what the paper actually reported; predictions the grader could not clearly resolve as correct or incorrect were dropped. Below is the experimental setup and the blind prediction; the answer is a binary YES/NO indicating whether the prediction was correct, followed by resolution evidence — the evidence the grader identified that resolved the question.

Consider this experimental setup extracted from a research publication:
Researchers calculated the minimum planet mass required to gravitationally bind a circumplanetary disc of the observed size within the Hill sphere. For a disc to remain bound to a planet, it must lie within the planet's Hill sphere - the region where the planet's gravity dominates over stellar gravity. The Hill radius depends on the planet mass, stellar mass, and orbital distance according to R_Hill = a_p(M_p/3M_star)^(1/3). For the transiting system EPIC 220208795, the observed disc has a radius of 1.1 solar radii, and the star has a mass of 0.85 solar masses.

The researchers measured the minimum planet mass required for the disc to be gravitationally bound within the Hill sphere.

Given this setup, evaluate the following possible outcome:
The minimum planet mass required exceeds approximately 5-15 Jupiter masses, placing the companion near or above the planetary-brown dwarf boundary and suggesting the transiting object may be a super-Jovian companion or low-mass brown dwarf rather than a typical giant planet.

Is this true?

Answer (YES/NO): NO